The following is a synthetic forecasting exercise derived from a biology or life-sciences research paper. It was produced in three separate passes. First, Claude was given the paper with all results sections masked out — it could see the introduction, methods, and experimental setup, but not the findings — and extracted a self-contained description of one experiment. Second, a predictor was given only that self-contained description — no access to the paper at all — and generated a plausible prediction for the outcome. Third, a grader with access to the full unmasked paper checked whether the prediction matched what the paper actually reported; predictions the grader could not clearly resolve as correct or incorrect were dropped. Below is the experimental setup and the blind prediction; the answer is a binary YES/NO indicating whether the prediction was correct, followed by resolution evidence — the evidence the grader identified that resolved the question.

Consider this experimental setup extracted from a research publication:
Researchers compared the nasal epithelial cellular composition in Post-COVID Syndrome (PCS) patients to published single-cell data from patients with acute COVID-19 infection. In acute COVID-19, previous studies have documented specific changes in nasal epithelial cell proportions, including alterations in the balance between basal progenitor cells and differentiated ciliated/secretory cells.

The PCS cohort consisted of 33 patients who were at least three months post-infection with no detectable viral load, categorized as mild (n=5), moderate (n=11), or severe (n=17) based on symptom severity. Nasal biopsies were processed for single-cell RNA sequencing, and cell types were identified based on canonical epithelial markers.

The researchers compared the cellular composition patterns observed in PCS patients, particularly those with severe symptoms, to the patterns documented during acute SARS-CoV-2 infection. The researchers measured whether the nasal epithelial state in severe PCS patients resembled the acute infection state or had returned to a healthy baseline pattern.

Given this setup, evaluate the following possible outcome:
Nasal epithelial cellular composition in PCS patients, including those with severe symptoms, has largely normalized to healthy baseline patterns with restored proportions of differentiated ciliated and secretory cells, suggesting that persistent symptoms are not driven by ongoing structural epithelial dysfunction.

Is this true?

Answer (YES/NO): NO